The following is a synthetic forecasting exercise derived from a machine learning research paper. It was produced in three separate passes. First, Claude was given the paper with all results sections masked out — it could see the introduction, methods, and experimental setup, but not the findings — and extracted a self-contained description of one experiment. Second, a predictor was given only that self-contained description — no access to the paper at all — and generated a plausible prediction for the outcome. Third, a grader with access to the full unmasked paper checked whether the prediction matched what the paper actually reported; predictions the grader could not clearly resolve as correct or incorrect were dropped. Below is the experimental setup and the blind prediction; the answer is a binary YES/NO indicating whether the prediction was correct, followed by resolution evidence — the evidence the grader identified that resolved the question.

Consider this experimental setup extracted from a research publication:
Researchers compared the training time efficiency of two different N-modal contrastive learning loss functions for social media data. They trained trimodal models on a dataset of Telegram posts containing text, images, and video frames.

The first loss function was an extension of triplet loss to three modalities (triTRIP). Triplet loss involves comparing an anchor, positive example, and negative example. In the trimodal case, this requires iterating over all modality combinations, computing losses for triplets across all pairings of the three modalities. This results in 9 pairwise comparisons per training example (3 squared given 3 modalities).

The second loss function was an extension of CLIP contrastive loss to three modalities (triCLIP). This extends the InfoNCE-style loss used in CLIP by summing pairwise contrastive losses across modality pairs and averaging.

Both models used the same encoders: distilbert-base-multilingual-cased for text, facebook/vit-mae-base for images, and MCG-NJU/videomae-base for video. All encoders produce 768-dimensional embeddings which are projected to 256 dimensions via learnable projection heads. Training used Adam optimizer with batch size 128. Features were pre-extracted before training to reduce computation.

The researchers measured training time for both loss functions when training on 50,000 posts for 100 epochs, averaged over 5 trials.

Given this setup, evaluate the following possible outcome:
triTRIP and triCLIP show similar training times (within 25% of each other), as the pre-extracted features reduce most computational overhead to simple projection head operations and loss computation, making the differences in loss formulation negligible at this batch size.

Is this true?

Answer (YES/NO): NO